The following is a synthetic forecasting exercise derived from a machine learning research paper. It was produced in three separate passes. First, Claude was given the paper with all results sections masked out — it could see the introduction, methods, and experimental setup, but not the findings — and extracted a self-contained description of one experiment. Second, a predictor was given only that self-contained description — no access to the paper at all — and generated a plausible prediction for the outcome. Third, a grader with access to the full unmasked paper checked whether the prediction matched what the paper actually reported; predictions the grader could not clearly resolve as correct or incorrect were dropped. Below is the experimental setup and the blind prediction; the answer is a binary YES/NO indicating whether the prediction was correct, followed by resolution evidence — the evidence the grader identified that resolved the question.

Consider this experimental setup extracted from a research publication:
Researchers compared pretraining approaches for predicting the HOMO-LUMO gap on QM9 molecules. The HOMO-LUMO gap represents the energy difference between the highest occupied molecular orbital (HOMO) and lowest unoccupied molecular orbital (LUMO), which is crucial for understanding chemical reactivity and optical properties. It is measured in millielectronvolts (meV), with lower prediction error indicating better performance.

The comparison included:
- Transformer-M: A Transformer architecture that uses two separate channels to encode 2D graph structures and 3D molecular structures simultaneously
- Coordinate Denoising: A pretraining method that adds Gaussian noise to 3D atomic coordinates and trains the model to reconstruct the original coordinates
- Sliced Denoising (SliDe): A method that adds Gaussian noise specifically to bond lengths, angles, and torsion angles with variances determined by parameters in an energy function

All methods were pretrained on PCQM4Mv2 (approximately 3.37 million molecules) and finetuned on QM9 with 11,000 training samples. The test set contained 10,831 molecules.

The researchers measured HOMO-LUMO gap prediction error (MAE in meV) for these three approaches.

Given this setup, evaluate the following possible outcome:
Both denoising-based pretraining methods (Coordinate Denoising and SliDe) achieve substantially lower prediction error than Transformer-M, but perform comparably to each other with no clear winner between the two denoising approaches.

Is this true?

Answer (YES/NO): NO